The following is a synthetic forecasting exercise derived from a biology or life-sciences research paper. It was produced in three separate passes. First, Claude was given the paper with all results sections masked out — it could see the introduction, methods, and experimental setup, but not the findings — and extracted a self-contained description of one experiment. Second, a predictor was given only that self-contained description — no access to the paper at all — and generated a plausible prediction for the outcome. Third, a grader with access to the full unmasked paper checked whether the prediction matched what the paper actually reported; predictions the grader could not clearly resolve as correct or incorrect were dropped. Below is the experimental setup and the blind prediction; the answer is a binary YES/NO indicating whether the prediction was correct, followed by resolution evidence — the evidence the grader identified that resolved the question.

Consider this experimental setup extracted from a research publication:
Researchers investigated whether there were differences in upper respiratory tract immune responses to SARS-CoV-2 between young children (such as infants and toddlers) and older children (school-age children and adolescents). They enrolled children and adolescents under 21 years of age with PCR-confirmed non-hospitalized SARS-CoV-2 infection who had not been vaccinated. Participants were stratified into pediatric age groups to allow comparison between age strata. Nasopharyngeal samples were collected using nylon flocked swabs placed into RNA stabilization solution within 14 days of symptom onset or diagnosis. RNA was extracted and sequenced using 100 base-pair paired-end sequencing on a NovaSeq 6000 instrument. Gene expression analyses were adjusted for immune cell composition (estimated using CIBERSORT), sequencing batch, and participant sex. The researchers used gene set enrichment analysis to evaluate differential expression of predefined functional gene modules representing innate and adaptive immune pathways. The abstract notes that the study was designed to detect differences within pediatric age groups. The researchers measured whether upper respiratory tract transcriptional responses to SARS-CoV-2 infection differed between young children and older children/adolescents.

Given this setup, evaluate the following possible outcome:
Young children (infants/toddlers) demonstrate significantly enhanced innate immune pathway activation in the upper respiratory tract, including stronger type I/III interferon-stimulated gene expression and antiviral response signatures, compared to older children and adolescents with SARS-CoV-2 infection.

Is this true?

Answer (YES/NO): YES